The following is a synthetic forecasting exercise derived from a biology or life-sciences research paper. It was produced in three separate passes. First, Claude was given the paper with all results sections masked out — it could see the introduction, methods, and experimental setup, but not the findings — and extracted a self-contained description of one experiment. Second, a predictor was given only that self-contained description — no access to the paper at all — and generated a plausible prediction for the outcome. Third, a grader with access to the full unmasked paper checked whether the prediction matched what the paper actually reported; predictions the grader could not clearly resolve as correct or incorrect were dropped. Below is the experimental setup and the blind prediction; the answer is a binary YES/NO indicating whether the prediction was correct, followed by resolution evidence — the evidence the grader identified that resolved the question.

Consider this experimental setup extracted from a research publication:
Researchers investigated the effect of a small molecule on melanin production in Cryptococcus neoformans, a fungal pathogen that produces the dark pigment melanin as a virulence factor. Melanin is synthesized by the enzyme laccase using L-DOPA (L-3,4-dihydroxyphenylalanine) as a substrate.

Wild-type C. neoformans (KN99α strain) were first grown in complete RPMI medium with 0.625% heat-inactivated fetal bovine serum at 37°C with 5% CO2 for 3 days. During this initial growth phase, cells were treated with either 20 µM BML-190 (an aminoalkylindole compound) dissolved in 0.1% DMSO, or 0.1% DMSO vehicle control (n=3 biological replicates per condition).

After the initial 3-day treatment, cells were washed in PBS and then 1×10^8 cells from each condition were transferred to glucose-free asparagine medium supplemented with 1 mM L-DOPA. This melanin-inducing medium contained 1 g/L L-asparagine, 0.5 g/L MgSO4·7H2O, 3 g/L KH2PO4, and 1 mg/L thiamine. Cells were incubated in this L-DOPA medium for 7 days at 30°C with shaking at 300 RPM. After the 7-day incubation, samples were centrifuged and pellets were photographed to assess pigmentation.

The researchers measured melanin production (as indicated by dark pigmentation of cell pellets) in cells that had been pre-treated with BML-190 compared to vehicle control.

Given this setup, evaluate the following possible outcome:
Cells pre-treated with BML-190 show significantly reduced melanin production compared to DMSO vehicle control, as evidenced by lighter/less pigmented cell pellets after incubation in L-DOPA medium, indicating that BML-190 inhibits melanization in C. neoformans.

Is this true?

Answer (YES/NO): YES